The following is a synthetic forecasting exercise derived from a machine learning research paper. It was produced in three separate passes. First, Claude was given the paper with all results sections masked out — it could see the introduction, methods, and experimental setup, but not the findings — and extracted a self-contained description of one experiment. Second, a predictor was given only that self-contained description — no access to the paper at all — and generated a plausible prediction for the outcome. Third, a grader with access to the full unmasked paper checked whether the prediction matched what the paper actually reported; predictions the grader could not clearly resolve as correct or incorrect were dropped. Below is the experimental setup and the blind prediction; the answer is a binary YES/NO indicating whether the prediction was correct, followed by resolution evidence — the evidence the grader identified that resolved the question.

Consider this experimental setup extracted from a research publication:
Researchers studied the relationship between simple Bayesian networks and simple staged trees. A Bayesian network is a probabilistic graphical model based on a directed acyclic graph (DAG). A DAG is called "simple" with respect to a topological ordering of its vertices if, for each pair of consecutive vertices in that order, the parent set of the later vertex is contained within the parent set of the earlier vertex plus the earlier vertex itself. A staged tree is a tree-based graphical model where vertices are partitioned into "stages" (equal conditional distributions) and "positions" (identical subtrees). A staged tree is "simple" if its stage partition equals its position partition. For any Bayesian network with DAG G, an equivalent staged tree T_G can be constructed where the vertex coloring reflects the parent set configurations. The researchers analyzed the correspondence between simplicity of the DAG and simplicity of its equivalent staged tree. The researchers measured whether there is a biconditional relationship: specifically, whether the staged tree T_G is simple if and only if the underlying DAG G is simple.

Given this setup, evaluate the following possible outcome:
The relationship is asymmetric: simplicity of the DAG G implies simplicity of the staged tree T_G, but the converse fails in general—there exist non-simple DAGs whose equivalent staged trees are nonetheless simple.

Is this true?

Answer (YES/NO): NO